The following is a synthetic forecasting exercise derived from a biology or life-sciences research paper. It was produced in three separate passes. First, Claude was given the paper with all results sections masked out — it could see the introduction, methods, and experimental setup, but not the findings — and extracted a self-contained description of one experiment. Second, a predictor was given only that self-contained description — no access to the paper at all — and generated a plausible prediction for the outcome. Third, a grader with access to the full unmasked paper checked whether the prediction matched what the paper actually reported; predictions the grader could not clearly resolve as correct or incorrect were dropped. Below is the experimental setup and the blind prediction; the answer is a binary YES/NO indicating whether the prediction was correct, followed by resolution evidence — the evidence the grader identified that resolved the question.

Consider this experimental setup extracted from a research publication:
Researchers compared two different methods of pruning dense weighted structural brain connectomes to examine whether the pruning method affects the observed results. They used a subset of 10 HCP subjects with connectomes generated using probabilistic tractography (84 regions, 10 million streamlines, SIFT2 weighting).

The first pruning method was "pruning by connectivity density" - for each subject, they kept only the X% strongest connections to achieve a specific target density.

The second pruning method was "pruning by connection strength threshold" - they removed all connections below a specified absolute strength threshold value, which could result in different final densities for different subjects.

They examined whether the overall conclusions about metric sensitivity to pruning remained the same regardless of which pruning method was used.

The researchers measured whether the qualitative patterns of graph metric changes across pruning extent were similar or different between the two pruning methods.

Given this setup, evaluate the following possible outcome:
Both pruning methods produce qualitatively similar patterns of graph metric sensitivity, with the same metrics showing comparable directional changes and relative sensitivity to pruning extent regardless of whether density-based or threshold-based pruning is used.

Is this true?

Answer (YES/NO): YES